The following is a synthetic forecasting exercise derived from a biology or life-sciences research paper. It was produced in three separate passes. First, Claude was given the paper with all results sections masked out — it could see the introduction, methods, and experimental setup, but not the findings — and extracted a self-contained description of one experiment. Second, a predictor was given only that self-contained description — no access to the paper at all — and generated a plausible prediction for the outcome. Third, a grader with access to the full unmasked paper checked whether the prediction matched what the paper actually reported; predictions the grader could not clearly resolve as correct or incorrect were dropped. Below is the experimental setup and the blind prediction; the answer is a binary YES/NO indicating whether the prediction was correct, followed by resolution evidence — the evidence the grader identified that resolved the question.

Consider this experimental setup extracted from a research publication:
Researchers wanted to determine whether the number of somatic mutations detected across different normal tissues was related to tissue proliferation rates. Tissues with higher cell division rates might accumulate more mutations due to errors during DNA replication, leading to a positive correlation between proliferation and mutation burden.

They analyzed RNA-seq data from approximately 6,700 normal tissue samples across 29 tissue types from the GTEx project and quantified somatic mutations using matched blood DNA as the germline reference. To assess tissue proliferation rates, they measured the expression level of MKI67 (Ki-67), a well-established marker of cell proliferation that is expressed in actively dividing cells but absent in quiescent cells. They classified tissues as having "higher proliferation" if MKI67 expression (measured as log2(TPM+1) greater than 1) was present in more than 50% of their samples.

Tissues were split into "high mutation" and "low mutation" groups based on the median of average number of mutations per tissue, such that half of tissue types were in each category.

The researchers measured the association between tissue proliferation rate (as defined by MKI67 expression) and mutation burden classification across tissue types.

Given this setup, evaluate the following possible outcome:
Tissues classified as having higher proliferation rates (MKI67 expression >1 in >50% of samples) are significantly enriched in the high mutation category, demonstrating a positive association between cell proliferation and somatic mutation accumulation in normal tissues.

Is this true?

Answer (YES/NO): YES